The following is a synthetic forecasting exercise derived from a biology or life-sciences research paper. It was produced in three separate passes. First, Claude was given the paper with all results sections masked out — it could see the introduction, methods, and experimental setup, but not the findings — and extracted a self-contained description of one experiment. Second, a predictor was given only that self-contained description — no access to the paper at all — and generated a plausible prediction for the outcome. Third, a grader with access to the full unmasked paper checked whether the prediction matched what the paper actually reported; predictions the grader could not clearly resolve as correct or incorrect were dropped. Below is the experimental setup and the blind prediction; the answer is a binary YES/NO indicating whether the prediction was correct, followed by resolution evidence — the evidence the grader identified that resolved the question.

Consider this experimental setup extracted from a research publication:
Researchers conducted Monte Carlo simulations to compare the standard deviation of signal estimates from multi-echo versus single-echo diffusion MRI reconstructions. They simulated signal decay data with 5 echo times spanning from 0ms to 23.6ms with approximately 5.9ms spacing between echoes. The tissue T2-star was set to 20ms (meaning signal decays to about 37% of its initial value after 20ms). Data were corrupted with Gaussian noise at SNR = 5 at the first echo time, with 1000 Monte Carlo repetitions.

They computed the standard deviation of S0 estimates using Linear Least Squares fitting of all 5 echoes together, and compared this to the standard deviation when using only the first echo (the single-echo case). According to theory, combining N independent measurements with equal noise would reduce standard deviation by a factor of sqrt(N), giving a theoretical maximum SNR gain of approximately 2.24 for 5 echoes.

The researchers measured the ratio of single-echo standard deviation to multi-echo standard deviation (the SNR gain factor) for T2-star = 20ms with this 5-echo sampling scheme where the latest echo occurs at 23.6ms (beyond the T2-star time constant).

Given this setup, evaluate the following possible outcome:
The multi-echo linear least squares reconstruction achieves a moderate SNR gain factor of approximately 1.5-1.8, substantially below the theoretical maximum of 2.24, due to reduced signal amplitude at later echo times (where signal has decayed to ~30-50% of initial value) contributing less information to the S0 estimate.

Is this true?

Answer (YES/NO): NO